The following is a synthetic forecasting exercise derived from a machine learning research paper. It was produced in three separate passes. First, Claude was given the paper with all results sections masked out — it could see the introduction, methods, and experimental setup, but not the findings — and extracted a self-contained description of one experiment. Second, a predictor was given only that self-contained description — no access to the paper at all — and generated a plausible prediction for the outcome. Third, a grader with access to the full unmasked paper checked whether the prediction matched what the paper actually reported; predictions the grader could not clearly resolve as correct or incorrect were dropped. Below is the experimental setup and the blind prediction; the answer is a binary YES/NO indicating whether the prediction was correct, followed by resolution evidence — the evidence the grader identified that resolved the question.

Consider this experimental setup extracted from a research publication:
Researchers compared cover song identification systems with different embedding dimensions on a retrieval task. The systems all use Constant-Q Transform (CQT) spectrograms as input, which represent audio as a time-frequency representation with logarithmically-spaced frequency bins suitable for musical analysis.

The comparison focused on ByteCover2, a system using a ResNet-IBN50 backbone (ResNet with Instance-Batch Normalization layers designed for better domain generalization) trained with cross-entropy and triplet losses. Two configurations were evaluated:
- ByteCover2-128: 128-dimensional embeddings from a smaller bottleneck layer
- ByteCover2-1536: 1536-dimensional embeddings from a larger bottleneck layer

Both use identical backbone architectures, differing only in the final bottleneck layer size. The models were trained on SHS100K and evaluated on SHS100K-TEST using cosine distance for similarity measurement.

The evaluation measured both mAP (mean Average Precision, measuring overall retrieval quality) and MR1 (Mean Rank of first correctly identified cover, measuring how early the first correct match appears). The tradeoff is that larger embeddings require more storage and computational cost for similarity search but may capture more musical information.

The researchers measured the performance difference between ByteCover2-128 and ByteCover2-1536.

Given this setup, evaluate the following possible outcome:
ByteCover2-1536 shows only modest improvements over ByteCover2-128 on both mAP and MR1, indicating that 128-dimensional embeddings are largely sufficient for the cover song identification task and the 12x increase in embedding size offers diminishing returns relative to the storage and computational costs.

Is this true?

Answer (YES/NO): YES